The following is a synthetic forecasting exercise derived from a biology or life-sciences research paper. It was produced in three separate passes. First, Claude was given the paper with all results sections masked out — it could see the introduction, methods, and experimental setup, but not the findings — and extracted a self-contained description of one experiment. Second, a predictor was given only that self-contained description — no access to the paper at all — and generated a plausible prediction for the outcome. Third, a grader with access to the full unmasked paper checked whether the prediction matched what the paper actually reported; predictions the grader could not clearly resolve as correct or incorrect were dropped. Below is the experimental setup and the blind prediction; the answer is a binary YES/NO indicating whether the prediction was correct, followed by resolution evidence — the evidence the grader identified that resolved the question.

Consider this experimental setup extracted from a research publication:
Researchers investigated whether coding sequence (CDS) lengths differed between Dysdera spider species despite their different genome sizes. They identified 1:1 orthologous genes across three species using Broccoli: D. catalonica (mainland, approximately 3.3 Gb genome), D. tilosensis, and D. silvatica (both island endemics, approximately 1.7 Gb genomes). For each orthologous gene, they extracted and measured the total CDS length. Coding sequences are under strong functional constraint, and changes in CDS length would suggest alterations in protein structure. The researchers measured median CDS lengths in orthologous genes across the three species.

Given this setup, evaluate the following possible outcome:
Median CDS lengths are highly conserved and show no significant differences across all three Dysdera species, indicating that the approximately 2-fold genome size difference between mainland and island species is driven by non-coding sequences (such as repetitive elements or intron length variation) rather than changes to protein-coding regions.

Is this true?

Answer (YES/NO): NO